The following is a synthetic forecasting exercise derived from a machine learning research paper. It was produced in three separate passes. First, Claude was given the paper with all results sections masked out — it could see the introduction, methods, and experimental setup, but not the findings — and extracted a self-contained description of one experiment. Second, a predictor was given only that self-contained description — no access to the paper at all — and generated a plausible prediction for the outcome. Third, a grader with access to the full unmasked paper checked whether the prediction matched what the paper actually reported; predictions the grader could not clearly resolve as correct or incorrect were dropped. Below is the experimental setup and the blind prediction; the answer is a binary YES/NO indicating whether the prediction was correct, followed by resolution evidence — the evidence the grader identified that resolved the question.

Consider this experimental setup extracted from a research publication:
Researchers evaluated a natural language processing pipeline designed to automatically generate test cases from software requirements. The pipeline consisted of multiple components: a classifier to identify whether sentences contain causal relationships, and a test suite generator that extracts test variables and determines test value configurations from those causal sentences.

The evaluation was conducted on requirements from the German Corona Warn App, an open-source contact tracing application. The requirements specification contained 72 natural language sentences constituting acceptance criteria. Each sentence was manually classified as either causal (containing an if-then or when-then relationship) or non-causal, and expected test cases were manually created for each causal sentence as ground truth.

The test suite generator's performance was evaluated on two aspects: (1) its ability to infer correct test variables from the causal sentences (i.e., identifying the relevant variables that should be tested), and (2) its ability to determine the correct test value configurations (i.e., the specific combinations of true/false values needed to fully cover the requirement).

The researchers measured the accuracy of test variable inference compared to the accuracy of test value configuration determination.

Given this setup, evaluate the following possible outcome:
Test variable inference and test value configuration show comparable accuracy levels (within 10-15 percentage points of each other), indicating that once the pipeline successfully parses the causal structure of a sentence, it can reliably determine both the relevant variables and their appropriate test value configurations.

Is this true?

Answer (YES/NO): YES